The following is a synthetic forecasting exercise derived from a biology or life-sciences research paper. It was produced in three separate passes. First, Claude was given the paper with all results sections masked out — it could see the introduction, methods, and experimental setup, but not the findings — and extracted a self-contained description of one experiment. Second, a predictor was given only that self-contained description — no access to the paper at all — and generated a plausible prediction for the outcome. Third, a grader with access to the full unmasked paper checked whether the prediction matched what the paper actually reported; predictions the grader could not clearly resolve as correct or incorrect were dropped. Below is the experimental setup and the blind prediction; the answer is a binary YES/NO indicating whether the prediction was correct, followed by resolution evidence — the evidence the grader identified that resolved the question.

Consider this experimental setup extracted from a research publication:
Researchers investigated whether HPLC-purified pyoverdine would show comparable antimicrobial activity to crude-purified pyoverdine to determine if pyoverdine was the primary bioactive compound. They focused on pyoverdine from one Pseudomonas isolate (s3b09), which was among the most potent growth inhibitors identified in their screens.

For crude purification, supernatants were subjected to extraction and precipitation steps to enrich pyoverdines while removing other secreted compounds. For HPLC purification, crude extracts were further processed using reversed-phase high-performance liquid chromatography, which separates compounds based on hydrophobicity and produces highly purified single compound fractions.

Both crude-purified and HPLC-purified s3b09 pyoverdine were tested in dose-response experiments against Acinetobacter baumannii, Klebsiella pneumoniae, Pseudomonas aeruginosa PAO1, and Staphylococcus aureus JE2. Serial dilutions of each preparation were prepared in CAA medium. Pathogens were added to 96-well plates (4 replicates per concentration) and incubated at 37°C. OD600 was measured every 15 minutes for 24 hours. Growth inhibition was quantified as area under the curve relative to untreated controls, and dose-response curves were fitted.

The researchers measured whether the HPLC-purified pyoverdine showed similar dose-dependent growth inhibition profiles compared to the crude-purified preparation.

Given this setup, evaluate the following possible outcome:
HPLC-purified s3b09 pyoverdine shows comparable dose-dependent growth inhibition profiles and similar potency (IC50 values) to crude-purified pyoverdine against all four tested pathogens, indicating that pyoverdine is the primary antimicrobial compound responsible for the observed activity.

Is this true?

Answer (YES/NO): YES